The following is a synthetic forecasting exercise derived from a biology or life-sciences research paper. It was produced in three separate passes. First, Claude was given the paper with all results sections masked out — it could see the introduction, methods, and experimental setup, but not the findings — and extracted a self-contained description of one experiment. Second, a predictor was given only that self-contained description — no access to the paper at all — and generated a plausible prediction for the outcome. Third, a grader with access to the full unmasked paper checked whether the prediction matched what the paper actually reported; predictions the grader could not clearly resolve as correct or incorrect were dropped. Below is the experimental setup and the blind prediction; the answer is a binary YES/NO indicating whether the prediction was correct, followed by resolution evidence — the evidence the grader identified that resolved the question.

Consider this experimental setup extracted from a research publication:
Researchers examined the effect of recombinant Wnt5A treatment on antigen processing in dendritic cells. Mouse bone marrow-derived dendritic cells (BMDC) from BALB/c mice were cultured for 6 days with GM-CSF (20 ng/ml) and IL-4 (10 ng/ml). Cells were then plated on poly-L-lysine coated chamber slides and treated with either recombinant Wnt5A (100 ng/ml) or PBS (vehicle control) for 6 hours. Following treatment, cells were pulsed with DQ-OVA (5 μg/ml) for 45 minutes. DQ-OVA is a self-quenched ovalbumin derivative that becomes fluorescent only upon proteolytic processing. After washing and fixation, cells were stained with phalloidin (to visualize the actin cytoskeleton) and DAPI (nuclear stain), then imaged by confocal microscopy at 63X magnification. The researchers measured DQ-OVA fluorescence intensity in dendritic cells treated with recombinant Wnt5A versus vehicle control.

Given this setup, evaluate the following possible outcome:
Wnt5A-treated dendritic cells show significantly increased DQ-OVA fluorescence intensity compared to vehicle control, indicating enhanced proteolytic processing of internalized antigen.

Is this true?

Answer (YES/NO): YES